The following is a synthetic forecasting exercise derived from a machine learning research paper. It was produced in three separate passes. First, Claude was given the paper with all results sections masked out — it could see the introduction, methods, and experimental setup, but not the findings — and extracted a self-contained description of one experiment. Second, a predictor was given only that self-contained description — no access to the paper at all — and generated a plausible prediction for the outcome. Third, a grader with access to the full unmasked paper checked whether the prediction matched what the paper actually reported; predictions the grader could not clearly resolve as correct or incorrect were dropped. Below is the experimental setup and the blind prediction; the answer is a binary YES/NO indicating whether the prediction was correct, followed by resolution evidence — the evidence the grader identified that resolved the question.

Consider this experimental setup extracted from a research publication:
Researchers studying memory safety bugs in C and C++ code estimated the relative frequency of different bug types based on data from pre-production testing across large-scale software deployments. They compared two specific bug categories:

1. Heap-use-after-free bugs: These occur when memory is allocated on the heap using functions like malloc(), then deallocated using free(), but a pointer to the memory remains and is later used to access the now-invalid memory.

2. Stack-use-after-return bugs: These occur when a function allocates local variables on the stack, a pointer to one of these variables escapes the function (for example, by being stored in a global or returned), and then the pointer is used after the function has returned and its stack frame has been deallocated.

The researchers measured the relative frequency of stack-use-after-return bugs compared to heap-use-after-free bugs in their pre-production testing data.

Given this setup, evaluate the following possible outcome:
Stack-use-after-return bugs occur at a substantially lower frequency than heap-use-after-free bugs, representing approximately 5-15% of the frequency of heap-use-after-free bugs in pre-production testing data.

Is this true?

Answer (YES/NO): NO